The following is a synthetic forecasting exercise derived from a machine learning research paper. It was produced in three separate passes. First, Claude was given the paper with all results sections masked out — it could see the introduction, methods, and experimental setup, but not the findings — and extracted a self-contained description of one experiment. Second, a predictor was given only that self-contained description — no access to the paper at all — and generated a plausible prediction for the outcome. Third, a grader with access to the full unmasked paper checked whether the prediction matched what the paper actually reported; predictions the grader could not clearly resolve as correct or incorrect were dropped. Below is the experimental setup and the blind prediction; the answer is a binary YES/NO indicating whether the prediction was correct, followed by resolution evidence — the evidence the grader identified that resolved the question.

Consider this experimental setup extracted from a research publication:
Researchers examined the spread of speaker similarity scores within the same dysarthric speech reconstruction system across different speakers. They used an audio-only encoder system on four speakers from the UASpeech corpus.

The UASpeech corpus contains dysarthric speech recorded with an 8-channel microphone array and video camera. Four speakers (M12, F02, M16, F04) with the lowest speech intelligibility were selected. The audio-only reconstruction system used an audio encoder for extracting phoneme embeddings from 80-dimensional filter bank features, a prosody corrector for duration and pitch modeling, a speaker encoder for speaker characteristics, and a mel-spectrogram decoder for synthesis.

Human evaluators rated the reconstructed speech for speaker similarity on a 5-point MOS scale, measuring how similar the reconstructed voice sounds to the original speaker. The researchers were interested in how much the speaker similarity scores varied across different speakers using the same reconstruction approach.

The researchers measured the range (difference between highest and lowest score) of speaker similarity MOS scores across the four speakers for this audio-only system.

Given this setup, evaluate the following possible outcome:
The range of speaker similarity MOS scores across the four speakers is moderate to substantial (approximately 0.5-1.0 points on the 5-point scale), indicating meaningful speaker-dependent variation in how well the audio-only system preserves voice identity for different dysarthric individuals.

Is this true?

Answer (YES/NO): YES